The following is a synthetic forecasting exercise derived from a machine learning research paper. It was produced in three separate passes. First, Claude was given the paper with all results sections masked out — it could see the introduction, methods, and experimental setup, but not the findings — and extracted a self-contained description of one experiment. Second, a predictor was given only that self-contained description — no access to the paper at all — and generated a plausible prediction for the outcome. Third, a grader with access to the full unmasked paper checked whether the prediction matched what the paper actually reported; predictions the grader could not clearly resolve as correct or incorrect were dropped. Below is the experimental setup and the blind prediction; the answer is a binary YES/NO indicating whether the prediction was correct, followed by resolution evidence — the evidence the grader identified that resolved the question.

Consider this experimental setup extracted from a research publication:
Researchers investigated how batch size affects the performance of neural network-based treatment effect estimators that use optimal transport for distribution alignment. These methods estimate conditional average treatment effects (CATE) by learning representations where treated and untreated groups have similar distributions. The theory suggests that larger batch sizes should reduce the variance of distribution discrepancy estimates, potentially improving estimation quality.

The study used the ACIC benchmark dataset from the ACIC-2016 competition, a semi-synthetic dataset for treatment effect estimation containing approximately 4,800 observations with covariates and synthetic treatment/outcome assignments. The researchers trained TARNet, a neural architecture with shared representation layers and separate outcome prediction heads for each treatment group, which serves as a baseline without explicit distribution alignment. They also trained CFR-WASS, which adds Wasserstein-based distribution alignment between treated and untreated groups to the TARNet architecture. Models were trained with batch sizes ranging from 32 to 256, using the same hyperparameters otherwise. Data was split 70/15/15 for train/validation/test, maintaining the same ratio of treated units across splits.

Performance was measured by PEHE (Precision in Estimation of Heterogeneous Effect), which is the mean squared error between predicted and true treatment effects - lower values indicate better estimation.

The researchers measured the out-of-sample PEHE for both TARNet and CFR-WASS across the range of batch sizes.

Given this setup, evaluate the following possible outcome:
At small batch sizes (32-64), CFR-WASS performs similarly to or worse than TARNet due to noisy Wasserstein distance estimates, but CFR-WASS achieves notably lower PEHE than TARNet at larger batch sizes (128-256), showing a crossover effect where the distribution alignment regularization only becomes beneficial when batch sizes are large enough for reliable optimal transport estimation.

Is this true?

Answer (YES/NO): NO